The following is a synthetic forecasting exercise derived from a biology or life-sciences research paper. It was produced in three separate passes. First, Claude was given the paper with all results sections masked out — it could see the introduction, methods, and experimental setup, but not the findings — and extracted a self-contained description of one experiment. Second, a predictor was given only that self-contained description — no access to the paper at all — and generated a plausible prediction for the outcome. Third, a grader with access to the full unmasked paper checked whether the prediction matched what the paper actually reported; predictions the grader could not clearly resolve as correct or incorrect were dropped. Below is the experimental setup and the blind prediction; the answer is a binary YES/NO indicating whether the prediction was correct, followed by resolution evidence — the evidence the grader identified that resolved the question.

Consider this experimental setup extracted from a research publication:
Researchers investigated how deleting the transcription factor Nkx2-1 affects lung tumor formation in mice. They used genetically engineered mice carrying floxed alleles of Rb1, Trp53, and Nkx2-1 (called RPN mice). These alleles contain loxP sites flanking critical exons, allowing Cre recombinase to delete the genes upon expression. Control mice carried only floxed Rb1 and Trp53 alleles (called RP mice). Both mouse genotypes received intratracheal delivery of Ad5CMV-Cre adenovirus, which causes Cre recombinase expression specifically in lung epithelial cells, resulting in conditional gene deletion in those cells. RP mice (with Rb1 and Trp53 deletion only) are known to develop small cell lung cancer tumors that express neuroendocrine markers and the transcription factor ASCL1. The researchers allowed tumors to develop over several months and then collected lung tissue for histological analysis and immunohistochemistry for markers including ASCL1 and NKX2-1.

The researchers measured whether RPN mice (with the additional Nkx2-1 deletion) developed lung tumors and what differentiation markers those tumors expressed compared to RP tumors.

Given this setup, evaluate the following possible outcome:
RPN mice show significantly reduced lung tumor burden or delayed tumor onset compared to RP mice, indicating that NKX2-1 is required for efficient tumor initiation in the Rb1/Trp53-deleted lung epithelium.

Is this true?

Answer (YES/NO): NO